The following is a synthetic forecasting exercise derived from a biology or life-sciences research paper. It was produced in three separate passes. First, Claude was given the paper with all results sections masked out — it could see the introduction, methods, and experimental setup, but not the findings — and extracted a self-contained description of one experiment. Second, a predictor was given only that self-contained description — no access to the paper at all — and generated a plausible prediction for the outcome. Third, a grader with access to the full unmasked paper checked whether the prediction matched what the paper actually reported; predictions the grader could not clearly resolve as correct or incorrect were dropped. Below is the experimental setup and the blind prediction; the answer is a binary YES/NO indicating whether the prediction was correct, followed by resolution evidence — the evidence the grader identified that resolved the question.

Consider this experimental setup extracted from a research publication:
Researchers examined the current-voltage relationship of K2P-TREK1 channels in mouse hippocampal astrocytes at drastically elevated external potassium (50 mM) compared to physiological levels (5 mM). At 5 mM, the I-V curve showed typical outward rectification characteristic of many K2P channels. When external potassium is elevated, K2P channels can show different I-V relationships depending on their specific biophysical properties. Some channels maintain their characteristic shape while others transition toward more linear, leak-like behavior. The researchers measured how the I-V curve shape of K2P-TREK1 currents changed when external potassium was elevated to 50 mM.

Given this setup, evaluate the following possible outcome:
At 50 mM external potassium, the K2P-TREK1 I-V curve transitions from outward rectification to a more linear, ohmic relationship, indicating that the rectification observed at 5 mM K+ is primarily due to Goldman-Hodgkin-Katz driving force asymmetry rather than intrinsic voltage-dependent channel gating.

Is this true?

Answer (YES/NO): NO